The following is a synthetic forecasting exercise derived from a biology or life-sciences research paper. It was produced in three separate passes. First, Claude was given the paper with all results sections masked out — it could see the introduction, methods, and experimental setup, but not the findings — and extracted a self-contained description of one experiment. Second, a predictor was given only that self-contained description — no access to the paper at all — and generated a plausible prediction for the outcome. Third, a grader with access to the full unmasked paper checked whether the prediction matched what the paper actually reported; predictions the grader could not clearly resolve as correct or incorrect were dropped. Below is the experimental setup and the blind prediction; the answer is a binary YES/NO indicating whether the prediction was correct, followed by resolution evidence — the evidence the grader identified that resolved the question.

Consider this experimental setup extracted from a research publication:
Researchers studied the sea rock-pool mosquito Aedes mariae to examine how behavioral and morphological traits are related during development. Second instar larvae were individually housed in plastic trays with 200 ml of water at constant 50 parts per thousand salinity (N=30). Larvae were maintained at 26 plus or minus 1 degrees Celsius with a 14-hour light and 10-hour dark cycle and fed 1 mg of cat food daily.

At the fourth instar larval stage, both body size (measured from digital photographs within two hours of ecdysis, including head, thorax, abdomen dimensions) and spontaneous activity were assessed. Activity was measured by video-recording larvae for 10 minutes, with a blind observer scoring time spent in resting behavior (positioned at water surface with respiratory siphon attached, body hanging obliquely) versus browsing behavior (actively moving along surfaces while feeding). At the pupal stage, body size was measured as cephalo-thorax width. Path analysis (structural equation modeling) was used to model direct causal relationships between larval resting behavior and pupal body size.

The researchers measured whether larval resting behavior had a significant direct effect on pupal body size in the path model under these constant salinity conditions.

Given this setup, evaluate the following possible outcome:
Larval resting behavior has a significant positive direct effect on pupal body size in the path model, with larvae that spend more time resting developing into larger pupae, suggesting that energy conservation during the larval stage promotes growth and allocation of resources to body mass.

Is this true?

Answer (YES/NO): NO